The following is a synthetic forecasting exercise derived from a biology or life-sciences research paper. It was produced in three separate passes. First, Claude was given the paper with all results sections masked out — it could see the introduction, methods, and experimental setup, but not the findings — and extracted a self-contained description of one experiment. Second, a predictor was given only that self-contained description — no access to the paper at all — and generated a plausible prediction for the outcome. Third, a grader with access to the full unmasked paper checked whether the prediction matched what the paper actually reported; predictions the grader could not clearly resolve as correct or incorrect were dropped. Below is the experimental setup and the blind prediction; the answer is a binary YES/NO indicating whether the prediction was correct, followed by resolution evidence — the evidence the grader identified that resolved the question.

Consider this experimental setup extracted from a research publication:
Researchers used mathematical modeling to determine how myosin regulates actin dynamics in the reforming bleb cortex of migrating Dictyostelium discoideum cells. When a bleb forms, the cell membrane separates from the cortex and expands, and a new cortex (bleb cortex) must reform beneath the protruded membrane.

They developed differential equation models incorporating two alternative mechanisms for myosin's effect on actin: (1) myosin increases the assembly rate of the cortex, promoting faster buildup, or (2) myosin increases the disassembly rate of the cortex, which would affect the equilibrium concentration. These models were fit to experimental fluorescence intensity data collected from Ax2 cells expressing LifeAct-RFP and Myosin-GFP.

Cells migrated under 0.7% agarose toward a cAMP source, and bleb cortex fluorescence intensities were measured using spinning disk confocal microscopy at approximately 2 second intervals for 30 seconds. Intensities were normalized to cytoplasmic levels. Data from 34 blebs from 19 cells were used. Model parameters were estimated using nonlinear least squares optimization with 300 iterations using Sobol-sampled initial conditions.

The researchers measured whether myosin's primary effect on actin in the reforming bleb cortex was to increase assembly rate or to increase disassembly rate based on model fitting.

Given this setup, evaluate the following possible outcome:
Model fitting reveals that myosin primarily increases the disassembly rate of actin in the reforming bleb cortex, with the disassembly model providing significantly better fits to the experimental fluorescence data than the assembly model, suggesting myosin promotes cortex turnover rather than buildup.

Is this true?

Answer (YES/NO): YES